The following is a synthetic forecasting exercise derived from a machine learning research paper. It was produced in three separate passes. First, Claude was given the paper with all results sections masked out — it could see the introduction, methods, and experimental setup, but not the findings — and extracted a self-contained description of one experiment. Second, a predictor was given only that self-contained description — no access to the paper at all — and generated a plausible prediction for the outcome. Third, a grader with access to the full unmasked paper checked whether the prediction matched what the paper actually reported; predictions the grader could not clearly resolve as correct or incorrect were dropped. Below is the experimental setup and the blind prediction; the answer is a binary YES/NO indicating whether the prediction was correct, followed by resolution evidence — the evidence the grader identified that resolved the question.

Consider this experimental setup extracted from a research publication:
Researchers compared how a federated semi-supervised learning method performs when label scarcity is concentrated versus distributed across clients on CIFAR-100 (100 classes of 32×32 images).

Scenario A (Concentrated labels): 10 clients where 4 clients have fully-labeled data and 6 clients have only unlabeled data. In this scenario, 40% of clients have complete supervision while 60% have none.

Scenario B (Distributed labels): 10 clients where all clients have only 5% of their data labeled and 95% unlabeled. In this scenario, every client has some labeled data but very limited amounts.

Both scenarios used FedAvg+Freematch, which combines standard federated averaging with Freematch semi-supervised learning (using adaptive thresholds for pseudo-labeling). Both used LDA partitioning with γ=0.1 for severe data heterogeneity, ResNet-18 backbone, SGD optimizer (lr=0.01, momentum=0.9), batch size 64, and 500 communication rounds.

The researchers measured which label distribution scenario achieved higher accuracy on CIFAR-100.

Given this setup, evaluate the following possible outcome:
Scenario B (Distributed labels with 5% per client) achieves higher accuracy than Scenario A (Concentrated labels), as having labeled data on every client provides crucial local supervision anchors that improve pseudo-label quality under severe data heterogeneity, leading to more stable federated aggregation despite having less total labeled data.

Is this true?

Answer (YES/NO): NO